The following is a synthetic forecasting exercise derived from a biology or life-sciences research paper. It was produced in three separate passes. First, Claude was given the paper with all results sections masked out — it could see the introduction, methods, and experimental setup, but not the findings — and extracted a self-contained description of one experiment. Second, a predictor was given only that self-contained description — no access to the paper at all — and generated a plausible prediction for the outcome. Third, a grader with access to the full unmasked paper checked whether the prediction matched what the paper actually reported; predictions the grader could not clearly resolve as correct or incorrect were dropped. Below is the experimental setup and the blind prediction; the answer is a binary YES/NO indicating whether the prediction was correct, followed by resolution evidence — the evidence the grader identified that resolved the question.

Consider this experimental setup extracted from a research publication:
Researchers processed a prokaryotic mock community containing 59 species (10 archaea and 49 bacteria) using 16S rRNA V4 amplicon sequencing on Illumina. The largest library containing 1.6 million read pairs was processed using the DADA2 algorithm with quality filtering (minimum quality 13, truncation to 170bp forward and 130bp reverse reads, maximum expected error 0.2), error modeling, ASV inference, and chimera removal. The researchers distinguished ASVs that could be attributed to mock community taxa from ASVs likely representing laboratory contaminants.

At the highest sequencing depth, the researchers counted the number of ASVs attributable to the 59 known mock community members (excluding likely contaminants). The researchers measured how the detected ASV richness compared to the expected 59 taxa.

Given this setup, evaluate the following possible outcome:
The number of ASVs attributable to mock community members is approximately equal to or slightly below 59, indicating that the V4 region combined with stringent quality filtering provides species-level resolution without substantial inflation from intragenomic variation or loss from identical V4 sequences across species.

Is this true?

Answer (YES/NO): NO